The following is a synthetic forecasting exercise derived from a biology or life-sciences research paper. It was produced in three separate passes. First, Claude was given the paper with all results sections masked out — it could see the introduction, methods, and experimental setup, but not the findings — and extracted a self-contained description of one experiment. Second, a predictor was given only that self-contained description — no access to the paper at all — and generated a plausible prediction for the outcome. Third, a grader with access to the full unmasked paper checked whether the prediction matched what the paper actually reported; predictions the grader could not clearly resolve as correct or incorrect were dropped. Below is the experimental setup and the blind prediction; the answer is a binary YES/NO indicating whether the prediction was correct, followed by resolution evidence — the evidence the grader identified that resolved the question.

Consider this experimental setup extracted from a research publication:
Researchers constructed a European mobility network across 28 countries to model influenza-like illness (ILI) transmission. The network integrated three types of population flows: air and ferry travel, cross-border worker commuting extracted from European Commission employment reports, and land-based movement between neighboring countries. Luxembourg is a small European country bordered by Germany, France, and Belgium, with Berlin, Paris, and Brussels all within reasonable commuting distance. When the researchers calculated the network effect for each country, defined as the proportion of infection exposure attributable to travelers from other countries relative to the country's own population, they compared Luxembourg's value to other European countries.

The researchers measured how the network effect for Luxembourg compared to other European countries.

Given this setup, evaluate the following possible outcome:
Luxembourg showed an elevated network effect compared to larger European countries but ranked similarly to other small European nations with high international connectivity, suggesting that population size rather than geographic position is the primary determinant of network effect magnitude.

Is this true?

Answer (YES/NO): NO